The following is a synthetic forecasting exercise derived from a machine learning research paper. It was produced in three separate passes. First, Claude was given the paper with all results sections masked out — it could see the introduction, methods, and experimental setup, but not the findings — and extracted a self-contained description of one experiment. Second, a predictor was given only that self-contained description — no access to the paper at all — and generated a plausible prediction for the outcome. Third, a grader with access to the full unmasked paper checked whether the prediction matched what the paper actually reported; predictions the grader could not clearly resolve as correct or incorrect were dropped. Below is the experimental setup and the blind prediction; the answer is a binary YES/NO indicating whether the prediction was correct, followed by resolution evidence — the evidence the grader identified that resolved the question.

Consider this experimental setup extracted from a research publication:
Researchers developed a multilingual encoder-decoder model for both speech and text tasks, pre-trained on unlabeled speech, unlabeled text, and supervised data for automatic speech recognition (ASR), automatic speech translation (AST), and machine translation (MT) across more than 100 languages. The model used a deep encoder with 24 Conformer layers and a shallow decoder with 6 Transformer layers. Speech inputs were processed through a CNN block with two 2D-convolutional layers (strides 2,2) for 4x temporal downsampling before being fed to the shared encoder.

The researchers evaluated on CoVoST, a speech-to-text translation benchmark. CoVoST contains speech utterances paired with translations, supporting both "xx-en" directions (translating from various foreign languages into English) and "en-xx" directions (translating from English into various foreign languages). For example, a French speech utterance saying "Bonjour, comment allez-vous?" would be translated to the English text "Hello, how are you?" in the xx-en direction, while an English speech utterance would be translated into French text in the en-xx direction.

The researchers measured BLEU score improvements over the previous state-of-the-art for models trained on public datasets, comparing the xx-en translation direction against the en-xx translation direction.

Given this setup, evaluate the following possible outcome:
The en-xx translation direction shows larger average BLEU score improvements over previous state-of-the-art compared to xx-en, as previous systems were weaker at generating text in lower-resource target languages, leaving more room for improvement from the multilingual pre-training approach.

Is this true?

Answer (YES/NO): NO